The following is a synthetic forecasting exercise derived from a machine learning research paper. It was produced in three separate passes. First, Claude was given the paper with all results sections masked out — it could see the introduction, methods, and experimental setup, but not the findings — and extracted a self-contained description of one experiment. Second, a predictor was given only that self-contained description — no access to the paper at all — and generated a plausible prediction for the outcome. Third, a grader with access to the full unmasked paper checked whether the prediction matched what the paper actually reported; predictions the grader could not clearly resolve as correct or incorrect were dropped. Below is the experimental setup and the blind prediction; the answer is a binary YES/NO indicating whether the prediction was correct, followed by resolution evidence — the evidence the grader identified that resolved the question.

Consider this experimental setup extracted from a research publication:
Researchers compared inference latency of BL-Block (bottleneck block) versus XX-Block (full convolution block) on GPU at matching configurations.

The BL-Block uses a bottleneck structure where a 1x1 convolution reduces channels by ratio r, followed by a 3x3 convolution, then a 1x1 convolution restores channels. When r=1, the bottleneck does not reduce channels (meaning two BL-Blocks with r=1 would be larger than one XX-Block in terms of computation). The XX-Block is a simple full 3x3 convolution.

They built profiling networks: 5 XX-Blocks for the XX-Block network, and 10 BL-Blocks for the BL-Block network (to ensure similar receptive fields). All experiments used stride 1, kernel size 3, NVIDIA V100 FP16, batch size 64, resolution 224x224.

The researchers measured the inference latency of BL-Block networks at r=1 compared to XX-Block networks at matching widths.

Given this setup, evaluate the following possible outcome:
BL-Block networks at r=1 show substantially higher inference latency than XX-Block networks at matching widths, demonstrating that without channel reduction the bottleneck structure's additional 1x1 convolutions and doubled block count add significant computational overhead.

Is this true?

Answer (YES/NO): YES